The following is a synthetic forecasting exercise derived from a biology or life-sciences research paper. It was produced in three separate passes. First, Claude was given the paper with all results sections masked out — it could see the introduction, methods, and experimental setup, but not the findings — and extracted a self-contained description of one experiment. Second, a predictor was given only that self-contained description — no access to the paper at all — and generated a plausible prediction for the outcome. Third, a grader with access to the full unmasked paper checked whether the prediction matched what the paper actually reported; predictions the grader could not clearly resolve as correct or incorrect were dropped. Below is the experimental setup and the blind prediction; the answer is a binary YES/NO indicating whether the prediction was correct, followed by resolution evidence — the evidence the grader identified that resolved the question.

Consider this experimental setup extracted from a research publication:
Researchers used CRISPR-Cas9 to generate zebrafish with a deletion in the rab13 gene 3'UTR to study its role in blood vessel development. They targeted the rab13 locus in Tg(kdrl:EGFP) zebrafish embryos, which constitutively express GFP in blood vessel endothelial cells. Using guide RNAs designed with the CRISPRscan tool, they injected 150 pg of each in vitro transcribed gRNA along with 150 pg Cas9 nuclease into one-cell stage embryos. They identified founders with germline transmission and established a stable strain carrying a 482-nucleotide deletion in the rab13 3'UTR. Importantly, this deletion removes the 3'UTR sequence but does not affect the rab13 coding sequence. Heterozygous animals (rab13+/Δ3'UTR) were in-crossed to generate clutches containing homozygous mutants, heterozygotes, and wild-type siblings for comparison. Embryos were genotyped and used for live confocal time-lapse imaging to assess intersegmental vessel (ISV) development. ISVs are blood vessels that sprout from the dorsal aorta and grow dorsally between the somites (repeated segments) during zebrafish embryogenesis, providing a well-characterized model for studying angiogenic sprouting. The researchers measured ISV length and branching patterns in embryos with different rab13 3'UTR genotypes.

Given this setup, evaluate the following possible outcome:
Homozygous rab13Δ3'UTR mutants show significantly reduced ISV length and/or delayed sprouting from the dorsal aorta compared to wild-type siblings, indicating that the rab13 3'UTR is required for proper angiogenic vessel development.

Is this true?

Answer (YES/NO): NO